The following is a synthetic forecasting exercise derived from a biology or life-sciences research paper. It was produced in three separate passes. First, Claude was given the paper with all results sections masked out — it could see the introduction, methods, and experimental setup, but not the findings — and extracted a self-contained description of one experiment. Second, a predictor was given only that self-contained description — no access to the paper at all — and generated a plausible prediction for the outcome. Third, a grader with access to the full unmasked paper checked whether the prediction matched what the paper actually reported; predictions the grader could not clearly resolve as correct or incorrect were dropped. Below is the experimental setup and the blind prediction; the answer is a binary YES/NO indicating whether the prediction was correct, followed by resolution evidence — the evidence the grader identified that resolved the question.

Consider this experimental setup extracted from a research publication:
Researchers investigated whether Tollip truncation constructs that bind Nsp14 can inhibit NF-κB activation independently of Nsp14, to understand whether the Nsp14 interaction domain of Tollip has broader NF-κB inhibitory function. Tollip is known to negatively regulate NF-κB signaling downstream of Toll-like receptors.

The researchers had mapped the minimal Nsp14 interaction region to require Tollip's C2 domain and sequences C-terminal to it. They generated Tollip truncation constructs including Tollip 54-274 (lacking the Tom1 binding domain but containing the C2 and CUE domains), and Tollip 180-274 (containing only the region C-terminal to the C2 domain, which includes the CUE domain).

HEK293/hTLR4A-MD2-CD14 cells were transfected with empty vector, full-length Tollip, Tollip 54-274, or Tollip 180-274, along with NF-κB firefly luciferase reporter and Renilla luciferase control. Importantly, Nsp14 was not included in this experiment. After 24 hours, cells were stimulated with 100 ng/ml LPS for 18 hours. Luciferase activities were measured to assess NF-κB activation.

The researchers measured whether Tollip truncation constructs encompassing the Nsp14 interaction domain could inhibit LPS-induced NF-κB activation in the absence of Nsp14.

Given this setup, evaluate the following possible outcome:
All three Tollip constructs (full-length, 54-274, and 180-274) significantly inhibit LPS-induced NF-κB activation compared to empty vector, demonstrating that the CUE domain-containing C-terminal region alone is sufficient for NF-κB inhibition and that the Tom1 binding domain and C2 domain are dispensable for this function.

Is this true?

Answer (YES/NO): NO